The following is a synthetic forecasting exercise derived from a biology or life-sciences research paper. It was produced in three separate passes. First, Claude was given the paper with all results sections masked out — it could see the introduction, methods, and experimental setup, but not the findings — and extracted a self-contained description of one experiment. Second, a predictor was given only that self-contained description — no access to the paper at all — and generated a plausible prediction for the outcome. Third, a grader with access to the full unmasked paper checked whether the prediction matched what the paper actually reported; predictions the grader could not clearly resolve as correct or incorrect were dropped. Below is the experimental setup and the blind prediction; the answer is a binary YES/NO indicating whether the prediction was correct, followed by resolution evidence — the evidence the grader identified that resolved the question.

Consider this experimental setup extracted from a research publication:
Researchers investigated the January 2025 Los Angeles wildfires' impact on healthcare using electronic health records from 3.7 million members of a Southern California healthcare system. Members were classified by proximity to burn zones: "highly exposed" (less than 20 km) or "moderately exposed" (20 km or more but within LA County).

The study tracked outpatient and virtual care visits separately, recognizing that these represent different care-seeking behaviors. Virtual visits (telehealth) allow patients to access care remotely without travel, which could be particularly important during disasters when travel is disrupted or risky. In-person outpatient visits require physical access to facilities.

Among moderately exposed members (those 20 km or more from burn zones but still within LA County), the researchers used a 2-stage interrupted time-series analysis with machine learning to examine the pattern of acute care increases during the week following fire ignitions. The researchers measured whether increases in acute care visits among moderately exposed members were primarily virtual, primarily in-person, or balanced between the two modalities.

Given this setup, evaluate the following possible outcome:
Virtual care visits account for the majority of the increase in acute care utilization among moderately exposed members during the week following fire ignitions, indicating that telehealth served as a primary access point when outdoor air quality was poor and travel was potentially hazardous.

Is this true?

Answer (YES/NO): YES